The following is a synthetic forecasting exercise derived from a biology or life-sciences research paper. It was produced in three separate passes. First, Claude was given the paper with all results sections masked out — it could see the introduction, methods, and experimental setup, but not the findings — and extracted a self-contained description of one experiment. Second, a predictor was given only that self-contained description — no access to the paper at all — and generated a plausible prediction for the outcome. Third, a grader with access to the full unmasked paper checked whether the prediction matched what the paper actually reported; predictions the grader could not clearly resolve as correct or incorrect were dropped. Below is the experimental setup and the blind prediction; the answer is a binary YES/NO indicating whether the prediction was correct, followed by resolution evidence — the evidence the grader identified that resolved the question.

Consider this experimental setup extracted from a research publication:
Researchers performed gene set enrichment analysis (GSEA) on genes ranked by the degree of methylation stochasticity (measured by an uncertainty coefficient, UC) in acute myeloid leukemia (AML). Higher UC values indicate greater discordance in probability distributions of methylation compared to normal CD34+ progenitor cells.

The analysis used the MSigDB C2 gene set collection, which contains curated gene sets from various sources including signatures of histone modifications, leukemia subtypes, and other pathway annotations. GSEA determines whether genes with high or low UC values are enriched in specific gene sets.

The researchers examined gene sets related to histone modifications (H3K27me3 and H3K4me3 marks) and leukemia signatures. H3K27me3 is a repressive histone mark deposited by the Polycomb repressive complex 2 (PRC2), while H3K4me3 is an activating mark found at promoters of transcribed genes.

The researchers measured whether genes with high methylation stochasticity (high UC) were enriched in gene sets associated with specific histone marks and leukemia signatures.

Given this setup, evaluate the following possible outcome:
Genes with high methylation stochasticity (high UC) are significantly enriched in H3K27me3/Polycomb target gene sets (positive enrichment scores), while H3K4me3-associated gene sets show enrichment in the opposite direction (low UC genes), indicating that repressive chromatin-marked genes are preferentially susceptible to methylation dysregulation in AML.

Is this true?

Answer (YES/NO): NO